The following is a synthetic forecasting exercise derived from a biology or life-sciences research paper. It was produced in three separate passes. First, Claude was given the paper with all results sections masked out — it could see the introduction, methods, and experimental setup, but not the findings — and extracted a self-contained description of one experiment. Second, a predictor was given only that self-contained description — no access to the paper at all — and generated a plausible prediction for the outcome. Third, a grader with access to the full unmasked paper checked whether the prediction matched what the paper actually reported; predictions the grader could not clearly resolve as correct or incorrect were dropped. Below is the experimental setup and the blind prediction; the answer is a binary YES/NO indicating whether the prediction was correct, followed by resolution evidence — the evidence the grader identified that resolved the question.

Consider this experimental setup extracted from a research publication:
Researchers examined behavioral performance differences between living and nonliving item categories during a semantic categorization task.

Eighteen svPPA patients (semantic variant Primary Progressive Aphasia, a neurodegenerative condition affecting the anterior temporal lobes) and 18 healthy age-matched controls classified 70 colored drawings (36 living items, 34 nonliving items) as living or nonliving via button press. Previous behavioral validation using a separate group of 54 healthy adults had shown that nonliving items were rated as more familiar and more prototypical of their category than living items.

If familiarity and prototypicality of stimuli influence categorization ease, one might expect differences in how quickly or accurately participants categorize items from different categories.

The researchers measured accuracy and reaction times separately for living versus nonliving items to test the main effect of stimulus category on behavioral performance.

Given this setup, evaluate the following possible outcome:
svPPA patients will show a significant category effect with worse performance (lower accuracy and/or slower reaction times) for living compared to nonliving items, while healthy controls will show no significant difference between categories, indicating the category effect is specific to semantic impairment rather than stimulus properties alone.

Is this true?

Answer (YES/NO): NO